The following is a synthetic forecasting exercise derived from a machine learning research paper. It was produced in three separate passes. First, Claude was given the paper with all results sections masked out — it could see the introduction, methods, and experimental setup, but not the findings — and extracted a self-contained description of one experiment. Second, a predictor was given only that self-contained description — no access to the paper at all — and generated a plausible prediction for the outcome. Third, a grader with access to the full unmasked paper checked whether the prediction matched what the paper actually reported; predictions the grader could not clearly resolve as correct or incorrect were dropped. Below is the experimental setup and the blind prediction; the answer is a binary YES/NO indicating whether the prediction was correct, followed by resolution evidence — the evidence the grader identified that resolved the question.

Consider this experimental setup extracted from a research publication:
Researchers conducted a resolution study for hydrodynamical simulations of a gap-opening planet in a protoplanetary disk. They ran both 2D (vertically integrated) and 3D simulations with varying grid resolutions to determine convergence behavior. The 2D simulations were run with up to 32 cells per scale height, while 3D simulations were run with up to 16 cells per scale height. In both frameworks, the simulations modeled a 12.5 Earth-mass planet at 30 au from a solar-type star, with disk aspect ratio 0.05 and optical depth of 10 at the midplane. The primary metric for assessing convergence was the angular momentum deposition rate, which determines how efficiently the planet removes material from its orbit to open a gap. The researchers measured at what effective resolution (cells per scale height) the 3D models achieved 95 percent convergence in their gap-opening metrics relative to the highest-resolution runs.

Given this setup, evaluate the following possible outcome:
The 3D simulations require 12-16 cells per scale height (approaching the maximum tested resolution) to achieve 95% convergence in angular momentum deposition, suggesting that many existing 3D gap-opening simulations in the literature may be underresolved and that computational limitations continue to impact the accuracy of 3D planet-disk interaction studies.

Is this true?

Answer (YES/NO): YES